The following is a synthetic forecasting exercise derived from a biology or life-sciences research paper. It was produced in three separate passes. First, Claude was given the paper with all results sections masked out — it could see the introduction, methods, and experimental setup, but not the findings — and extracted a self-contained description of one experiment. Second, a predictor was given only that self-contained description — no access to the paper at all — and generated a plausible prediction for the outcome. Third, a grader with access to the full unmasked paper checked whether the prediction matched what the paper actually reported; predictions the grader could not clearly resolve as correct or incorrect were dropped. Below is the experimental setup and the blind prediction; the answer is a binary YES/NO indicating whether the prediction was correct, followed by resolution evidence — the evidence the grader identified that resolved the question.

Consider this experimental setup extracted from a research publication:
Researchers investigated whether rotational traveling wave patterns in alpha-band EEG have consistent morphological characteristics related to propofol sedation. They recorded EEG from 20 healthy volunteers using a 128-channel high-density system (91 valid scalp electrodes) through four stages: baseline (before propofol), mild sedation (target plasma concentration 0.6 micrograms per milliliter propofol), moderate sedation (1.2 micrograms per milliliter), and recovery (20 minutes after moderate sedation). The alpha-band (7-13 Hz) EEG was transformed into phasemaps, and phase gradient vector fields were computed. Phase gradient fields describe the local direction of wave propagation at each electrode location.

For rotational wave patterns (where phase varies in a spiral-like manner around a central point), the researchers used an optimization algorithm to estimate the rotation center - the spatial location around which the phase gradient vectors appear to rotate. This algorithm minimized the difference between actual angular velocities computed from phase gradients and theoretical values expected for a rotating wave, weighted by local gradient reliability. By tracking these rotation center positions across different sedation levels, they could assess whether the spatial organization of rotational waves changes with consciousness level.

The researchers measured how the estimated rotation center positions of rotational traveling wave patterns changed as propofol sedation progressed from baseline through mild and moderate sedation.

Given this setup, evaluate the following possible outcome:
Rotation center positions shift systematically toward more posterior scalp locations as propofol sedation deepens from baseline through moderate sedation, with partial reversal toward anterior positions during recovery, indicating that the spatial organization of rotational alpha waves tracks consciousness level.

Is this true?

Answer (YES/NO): NO